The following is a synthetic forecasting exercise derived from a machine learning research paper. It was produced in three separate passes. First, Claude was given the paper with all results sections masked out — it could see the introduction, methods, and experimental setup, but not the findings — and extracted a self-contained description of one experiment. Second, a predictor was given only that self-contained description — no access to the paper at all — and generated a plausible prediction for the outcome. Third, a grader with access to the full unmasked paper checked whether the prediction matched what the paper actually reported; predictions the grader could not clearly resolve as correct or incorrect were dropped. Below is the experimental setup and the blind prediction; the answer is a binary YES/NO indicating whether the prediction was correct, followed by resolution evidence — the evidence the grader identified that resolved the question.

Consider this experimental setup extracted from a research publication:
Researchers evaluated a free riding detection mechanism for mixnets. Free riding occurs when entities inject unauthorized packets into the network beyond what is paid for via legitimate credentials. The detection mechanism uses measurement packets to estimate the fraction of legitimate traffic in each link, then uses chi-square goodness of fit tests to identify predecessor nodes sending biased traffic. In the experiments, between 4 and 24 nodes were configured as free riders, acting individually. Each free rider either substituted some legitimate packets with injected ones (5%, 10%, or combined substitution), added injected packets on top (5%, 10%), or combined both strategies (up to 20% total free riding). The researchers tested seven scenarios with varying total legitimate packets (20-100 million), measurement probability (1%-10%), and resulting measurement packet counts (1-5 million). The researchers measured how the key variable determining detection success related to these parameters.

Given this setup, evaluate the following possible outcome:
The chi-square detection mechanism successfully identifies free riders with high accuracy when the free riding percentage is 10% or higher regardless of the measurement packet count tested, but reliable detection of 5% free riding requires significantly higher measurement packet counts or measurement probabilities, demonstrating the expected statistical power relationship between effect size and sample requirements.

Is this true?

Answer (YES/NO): NO